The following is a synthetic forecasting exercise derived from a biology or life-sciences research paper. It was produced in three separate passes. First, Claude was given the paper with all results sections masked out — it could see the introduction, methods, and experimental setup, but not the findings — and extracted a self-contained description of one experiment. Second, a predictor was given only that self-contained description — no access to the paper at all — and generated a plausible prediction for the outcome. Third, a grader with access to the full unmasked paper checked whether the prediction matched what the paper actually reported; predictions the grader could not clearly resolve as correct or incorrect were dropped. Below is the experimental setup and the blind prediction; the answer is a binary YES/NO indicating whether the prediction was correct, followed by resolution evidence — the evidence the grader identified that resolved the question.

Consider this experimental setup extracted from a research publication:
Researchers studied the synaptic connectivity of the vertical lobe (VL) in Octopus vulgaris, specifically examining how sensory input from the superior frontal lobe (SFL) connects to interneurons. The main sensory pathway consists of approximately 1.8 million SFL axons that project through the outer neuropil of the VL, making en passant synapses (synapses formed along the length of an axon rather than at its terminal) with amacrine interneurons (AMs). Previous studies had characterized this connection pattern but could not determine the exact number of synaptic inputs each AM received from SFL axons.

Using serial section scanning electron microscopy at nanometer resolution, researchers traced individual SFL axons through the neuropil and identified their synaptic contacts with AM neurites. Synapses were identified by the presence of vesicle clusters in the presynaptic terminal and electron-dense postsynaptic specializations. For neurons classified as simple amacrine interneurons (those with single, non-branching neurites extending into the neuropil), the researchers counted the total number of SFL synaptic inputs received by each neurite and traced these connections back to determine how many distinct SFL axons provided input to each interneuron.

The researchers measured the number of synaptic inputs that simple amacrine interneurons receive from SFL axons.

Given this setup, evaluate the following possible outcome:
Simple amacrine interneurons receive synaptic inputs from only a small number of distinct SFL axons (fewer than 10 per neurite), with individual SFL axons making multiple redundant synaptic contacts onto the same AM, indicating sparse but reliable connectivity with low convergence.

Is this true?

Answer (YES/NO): NO